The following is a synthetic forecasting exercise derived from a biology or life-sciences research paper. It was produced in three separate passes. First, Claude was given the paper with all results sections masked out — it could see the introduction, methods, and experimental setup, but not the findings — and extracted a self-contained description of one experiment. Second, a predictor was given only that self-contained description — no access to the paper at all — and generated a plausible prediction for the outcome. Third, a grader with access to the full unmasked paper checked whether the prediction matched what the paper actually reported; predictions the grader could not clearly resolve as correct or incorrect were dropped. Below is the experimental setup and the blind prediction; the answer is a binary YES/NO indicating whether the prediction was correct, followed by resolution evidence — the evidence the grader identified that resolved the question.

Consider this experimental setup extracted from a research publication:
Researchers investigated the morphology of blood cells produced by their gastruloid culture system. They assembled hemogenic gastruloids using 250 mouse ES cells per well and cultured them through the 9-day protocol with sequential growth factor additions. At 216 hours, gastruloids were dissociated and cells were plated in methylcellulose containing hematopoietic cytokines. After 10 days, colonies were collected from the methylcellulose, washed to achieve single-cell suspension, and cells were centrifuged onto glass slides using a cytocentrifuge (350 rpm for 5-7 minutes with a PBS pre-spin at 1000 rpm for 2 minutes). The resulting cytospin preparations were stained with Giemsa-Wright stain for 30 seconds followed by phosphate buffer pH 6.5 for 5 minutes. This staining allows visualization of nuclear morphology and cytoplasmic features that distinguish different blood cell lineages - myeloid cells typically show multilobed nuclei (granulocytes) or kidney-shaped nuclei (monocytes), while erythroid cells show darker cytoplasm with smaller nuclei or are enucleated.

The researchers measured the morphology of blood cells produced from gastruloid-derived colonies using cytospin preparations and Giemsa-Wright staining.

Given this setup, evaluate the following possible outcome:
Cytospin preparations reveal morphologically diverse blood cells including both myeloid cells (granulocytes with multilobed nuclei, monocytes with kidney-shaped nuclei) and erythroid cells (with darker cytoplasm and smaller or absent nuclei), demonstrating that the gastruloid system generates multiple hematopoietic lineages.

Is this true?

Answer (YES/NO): YES